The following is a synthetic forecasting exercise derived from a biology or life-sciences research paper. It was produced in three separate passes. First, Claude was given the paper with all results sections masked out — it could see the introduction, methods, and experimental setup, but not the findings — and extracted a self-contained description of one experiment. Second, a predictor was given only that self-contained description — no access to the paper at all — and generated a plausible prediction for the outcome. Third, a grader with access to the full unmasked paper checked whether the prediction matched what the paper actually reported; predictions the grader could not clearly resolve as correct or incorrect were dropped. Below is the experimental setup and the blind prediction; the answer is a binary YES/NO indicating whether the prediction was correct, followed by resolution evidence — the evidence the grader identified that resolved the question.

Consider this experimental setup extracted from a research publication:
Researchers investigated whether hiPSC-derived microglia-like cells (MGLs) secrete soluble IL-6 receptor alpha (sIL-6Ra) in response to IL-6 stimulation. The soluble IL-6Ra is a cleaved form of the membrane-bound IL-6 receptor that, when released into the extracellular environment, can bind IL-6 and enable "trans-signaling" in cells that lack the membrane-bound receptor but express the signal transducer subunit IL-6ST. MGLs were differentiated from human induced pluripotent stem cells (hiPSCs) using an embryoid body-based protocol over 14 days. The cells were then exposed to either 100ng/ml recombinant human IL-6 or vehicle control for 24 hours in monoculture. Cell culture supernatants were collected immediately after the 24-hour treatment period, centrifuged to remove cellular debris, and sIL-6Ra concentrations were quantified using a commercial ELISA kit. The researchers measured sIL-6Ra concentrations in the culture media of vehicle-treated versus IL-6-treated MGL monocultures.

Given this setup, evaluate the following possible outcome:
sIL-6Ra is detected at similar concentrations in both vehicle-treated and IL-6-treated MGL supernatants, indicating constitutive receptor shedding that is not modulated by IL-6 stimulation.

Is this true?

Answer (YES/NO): YES